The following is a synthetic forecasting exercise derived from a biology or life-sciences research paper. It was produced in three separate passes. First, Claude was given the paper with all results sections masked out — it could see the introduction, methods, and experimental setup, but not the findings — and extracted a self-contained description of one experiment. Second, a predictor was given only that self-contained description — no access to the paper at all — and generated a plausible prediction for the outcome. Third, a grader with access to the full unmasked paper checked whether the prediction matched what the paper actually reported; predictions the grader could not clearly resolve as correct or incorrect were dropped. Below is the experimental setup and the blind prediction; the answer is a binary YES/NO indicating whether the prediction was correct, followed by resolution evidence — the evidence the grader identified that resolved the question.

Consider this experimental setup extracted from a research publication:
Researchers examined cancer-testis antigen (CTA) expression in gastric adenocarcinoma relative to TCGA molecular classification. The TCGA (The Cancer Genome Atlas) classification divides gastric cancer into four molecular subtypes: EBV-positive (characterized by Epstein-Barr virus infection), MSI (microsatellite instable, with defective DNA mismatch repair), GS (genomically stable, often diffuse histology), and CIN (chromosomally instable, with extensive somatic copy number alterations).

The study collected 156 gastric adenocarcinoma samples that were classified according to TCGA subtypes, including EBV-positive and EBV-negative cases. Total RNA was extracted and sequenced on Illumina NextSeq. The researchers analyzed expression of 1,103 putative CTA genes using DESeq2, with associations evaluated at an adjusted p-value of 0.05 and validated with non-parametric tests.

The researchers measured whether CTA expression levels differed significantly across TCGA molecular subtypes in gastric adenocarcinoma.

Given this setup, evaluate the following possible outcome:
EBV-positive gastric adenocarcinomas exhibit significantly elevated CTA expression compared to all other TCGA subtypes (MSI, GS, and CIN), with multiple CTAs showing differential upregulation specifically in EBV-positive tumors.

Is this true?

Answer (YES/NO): NO